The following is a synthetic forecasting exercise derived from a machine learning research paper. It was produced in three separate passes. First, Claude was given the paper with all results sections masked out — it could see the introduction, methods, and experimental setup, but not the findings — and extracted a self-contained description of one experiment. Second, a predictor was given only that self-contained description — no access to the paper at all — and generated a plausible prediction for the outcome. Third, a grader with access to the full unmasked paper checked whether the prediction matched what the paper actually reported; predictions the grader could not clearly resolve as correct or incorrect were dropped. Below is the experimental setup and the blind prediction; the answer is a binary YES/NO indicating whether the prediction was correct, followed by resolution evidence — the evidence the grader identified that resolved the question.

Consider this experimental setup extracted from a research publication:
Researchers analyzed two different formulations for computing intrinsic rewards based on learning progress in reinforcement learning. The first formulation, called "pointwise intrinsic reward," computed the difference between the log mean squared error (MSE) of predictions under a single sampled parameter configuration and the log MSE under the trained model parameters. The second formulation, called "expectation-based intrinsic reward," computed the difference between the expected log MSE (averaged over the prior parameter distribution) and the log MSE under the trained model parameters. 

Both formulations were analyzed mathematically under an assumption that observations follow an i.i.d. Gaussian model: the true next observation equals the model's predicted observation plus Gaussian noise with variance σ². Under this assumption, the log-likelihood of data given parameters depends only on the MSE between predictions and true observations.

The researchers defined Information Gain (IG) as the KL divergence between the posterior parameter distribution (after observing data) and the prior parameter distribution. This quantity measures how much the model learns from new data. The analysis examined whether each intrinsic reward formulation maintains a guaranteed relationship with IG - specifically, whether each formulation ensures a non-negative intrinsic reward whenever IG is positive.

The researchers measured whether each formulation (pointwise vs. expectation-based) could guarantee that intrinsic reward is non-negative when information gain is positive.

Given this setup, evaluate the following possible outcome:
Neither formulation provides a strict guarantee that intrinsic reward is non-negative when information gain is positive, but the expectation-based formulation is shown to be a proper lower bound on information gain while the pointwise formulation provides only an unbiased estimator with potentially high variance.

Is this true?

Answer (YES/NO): NO